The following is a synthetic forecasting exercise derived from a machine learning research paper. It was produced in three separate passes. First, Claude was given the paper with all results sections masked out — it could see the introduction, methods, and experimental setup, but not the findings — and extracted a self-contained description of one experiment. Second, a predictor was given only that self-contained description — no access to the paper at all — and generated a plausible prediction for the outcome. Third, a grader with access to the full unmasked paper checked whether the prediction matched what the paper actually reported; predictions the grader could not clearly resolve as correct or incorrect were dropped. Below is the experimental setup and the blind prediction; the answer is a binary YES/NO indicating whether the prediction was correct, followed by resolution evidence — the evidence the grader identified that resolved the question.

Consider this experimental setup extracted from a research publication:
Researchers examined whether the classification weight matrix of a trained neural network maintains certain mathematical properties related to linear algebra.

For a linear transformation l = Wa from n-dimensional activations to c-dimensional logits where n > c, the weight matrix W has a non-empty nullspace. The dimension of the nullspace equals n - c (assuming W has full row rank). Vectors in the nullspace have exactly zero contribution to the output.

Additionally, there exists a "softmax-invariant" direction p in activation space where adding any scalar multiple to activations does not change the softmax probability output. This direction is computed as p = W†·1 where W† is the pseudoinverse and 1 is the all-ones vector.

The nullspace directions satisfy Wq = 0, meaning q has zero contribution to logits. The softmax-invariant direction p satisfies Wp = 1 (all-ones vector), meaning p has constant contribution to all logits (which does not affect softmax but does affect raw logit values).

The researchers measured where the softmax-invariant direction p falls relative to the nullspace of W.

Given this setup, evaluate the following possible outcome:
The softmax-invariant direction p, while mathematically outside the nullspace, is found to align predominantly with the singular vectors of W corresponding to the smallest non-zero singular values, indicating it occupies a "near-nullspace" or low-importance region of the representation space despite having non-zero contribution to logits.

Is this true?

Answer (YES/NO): NO